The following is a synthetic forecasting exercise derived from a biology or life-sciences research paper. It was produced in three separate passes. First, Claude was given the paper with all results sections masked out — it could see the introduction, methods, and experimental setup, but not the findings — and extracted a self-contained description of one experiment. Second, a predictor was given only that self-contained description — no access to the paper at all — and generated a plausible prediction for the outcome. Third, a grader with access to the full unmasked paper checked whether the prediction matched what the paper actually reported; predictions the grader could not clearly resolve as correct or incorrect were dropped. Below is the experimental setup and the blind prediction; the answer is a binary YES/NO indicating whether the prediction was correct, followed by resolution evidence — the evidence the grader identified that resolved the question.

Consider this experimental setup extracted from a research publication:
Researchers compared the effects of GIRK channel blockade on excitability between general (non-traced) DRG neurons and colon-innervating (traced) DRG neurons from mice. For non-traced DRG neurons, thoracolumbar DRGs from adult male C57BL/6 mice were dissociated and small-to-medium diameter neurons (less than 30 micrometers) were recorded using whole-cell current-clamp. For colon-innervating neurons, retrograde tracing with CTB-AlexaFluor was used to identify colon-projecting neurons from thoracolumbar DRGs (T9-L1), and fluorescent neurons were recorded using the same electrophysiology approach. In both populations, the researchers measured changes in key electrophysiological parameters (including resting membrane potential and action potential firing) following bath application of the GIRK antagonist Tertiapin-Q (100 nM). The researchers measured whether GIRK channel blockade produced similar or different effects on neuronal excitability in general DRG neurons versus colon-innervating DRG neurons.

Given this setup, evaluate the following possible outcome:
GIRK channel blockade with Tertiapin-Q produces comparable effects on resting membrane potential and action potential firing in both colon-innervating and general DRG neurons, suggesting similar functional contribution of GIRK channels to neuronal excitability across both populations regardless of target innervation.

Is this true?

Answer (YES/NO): NO